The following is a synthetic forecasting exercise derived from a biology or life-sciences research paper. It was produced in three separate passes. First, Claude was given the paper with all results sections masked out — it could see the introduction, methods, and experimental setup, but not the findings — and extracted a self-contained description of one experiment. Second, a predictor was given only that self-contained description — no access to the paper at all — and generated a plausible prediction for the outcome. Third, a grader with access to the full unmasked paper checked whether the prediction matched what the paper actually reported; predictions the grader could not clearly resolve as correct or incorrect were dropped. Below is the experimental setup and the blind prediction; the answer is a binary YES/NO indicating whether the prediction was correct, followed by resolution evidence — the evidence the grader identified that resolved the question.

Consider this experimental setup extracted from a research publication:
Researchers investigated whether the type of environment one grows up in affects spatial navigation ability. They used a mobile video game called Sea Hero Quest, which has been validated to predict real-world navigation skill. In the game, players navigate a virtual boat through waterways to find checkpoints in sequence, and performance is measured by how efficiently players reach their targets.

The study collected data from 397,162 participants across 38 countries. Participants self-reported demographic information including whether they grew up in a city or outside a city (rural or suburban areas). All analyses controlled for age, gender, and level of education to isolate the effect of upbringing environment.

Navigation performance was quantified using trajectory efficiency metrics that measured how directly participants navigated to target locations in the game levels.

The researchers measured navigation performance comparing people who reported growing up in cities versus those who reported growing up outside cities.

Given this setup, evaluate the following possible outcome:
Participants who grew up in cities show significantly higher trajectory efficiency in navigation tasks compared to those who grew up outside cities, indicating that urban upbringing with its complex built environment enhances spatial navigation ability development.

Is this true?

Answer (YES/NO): NO